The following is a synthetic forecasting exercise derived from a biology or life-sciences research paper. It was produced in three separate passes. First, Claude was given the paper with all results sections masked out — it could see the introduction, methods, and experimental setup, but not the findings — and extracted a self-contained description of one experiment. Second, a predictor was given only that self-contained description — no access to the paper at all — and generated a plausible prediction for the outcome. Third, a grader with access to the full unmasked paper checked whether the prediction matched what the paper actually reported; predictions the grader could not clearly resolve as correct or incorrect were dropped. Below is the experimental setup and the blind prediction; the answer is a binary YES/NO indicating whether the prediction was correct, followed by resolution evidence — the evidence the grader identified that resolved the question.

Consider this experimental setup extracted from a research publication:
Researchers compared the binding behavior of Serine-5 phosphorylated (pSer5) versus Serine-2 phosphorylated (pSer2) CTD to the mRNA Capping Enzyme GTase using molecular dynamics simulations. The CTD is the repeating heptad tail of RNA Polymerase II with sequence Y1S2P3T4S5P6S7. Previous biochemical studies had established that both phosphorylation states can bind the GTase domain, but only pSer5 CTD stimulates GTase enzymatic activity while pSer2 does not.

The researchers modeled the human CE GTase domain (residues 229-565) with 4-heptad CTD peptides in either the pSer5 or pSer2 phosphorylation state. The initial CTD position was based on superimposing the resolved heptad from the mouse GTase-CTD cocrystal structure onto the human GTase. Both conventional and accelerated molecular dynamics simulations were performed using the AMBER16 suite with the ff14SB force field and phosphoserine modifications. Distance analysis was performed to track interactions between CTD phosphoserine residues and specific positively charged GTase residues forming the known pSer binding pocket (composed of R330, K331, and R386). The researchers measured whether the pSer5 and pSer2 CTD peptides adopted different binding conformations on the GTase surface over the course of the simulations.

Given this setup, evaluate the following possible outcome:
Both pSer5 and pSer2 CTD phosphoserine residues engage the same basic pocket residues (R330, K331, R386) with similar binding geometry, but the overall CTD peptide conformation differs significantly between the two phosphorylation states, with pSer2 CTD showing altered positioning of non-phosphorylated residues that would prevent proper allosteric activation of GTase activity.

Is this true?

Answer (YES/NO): YES